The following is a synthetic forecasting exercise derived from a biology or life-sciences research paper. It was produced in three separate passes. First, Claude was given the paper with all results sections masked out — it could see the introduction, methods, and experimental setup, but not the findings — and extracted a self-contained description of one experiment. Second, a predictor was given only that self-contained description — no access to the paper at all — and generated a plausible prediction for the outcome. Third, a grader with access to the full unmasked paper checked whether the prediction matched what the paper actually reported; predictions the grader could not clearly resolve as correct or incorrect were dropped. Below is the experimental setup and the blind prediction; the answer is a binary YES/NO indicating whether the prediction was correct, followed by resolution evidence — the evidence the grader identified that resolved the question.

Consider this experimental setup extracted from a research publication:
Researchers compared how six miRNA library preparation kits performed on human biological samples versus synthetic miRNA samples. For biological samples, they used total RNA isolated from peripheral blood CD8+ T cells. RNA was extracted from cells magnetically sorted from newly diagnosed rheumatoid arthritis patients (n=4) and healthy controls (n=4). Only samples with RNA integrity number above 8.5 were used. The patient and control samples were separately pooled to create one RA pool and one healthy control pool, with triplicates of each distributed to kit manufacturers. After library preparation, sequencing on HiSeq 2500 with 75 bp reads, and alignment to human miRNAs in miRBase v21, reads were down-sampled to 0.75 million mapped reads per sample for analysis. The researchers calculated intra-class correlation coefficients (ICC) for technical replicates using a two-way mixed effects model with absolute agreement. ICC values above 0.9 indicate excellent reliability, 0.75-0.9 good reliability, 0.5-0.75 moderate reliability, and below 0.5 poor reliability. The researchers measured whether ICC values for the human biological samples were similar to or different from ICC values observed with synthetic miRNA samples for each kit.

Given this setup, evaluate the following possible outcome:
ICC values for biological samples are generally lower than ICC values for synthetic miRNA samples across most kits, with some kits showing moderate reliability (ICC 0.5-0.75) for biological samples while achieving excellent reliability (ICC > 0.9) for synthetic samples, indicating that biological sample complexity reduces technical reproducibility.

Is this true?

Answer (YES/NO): NO